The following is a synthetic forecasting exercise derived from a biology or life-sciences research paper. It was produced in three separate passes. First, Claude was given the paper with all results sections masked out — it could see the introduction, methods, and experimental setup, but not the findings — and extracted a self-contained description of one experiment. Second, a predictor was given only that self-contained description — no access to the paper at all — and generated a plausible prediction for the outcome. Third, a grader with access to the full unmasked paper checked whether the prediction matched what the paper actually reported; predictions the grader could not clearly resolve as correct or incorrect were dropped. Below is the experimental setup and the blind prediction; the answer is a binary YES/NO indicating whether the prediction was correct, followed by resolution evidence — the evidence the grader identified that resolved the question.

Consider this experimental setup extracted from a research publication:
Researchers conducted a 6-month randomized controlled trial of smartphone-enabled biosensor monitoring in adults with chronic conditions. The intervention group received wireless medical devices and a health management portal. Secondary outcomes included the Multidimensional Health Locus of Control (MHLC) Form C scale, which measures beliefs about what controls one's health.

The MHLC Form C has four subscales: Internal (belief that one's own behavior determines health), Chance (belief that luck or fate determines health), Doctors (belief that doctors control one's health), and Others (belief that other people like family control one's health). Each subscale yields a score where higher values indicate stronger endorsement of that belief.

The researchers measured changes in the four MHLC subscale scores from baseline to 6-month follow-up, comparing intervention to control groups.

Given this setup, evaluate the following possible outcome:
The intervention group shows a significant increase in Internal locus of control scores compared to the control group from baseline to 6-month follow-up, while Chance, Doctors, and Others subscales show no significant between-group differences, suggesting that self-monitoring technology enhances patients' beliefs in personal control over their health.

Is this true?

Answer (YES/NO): NO